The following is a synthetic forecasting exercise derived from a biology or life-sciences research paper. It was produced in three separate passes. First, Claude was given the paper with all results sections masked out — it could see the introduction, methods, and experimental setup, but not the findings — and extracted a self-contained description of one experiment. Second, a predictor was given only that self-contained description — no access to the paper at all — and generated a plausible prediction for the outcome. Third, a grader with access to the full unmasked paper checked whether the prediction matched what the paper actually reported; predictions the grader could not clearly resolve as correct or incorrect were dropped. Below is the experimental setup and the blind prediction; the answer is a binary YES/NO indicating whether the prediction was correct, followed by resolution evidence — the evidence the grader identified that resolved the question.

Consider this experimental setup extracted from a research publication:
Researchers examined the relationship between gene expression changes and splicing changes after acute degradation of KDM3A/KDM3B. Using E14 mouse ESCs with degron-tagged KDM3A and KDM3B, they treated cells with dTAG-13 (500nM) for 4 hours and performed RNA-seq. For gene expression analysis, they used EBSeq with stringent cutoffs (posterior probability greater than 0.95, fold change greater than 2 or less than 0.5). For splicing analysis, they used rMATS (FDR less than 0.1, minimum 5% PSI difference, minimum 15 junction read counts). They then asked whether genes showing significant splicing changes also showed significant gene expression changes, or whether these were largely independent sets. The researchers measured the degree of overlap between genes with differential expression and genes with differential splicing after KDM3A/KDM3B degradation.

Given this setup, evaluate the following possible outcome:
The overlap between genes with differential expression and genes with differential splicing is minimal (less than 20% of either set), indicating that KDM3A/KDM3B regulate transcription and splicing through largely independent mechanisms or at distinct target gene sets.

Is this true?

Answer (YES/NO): YES